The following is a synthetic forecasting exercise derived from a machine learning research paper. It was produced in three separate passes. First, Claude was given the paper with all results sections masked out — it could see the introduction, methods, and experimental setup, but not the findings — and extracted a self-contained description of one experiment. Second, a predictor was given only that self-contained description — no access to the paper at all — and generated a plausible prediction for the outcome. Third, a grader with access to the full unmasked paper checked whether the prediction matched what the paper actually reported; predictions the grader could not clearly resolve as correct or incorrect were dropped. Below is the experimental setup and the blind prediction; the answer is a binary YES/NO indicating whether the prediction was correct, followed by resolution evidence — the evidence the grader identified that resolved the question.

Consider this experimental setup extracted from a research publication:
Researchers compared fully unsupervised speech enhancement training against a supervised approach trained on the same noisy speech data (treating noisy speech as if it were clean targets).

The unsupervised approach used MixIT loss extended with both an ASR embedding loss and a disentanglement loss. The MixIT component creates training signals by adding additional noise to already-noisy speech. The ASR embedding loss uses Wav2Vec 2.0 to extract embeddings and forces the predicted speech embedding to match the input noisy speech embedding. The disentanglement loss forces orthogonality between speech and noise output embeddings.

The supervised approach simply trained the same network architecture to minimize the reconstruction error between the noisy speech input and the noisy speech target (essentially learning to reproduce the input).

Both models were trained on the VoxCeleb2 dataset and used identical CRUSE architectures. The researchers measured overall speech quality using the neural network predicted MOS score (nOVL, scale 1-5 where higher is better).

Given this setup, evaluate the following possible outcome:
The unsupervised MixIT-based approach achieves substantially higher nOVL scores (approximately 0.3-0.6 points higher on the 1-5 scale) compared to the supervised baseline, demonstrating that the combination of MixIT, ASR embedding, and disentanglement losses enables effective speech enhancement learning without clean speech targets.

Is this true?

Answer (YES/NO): NO